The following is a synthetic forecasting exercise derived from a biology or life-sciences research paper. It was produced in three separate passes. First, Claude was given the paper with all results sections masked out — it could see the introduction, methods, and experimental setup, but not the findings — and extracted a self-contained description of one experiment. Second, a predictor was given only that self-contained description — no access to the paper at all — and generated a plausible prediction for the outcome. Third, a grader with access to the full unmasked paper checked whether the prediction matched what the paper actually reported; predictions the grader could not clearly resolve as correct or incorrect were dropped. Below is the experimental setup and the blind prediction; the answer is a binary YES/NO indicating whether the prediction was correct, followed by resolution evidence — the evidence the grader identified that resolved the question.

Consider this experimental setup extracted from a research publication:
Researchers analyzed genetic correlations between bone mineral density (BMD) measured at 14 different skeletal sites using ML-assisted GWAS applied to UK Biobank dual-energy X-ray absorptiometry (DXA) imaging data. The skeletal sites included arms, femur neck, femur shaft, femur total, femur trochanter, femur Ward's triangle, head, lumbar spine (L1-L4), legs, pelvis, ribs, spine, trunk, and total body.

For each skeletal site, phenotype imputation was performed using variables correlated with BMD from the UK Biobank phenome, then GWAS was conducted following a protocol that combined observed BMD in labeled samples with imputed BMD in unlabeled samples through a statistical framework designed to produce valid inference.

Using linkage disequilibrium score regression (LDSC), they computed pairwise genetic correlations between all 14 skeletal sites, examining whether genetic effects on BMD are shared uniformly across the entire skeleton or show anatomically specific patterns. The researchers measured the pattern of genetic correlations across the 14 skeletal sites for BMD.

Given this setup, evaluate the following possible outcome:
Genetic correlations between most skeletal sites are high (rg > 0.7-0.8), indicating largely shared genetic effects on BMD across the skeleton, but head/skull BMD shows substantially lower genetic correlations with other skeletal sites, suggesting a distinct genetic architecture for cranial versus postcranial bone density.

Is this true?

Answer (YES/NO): YES